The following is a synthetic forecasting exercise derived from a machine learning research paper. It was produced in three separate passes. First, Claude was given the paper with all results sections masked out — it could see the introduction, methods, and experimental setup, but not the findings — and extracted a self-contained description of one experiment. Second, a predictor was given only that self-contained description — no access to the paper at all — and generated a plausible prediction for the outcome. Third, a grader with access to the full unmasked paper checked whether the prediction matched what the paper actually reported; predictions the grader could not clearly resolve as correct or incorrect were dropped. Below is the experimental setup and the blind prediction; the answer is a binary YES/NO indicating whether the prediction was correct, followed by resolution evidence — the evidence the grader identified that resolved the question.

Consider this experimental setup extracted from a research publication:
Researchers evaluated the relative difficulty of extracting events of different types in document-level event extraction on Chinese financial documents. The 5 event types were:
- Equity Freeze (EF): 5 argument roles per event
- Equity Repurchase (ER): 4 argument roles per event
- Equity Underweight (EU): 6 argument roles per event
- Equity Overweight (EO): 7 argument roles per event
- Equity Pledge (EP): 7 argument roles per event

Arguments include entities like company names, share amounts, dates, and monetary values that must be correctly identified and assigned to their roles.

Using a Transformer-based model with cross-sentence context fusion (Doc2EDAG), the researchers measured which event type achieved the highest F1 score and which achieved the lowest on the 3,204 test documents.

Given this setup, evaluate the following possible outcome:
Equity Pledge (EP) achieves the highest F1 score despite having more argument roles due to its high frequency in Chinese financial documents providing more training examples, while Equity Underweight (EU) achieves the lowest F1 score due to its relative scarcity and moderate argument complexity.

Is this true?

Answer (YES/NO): NO